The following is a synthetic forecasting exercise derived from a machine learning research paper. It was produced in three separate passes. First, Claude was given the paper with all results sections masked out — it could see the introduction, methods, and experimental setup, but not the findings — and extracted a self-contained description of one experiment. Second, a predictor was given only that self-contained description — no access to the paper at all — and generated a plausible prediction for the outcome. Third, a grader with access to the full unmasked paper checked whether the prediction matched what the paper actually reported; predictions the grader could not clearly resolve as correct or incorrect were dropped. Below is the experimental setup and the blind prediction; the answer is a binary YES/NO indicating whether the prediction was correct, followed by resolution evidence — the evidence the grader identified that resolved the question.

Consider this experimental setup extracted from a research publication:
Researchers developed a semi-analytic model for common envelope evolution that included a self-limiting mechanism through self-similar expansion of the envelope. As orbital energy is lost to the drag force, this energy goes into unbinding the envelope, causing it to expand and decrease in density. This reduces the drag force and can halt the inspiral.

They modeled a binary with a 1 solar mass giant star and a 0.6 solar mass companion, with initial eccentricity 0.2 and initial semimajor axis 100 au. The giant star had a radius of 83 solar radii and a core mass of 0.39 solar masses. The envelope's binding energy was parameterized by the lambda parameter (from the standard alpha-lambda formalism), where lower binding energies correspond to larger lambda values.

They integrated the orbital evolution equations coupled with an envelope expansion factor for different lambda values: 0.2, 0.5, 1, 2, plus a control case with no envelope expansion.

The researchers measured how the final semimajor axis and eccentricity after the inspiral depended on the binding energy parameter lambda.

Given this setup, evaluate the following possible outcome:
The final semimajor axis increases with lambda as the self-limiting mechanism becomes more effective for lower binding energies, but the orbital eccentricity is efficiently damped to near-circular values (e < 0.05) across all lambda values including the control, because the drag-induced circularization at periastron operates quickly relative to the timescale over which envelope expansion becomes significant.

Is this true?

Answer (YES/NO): NO